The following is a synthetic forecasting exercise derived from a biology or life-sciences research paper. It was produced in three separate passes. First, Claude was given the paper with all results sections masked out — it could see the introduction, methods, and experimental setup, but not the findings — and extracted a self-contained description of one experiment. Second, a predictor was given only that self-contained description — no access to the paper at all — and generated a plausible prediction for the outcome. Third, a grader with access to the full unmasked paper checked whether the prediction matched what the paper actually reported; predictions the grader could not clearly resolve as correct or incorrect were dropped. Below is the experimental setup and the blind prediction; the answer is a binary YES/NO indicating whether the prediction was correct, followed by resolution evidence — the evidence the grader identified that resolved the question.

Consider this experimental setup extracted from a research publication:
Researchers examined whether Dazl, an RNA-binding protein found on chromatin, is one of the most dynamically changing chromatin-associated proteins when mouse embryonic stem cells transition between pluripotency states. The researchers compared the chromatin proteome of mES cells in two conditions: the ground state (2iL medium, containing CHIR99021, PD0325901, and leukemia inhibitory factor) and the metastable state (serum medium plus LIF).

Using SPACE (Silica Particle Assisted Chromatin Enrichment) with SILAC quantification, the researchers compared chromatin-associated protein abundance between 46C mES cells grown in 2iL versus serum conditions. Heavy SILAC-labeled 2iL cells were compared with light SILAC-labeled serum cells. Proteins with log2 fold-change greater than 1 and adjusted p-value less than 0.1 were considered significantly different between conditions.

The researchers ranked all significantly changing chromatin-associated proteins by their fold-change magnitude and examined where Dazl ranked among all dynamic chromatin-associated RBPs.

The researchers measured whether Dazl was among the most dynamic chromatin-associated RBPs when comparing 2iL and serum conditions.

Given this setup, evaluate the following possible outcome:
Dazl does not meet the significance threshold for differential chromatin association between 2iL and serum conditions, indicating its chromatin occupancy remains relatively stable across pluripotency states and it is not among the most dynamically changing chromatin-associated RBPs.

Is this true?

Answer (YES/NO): NO